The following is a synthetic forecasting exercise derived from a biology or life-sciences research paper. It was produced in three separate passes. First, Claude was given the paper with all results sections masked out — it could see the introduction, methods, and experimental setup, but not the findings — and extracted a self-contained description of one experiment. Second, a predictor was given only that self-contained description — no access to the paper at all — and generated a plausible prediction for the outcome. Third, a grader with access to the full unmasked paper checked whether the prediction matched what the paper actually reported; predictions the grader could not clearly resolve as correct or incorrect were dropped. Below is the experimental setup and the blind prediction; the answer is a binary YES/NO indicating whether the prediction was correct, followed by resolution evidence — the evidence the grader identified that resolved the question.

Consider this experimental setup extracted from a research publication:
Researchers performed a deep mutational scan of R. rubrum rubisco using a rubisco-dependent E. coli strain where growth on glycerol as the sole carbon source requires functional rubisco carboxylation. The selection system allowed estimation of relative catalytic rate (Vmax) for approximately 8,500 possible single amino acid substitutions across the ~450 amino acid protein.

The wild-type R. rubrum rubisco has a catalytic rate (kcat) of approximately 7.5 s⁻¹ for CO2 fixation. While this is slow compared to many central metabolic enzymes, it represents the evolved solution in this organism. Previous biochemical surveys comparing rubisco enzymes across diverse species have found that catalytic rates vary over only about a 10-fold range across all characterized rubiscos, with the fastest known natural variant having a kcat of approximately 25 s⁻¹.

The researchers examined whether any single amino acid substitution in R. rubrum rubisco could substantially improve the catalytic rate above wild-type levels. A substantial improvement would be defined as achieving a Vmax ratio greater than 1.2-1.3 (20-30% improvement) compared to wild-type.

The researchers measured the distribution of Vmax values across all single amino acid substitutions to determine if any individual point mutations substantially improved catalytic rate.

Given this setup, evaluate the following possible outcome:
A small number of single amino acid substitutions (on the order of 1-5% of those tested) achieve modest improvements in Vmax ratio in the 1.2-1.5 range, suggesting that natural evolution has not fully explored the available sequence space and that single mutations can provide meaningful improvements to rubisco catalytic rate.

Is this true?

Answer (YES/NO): NO